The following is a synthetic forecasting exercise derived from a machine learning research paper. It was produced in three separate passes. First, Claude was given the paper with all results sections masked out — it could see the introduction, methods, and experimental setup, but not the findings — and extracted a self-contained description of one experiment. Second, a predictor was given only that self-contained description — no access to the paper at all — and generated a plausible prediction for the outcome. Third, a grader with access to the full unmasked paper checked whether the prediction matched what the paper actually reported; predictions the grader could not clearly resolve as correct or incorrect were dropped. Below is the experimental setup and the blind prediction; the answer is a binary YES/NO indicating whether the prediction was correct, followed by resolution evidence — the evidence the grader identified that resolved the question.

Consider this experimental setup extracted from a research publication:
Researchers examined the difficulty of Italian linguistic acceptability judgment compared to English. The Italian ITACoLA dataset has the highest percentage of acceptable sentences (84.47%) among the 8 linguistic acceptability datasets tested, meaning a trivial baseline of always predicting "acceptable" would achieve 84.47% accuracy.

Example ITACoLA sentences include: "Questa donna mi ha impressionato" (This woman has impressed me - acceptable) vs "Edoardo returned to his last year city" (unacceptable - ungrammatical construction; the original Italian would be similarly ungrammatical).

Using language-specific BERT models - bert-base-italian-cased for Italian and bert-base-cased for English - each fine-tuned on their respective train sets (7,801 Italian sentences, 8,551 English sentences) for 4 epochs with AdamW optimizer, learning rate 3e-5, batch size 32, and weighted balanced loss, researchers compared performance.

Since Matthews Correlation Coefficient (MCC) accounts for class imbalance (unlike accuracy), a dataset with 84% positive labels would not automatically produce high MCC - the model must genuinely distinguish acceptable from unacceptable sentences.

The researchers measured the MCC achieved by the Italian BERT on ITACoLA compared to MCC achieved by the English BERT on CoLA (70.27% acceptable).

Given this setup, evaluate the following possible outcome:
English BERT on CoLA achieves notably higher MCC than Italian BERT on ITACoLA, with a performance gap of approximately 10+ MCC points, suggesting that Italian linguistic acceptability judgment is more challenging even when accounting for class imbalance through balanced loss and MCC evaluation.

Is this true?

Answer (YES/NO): YES